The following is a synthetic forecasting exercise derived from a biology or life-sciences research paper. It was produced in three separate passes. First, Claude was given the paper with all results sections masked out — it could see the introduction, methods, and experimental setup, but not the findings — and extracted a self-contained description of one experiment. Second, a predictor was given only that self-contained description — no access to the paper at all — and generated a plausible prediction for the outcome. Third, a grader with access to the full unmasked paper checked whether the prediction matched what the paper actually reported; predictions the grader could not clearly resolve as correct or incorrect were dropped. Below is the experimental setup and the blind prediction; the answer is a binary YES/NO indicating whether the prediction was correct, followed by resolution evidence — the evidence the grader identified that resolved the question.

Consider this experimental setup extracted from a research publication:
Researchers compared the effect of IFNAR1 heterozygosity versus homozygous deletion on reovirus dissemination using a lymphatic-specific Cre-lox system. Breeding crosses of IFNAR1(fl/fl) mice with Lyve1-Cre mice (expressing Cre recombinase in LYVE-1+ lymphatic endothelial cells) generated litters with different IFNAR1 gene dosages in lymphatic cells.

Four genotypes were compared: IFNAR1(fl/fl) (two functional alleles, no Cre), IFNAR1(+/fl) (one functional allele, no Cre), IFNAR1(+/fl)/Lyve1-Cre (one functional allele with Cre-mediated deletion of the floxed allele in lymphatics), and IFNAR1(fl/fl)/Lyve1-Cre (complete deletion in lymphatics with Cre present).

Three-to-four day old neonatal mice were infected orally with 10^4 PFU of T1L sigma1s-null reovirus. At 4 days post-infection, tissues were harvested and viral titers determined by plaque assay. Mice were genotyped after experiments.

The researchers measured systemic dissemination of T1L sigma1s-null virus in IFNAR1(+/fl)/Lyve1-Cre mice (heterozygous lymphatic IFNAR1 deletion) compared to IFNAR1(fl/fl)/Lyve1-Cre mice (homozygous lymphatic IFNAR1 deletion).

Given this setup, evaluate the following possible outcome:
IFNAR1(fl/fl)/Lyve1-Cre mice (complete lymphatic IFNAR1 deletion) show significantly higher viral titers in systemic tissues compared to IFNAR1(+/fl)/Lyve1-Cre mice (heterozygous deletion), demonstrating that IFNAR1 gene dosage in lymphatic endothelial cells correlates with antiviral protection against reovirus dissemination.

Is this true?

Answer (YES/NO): NO